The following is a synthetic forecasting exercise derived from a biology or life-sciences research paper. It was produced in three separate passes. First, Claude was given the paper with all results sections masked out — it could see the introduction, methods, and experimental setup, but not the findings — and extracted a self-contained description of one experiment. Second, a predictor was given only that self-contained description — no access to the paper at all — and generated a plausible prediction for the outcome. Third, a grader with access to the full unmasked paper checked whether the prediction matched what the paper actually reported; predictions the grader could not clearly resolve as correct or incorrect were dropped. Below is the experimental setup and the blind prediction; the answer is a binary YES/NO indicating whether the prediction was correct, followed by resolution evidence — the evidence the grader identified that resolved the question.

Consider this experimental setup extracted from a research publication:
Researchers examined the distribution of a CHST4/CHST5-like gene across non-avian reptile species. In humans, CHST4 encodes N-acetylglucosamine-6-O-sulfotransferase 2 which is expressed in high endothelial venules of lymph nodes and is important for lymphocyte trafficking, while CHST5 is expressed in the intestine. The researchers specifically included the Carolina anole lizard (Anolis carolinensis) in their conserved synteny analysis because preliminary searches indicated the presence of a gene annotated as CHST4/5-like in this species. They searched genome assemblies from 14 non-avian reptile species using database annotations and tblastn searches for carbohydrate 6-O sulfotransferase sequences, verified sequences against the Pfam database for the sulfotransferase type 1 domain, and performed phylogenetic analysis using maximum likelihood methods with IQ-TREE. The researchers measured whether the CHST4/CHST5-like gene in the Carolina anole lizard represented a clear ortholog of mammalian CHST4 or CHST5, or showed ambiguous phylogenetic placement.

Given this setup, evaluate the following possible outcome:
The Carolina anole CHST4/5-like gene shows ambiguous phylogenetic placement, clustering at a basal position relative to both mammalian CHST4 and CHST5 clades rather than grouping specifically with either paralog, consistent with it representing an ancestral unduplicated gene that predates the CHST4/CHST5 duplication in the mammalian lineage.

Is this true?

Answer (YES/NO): YES